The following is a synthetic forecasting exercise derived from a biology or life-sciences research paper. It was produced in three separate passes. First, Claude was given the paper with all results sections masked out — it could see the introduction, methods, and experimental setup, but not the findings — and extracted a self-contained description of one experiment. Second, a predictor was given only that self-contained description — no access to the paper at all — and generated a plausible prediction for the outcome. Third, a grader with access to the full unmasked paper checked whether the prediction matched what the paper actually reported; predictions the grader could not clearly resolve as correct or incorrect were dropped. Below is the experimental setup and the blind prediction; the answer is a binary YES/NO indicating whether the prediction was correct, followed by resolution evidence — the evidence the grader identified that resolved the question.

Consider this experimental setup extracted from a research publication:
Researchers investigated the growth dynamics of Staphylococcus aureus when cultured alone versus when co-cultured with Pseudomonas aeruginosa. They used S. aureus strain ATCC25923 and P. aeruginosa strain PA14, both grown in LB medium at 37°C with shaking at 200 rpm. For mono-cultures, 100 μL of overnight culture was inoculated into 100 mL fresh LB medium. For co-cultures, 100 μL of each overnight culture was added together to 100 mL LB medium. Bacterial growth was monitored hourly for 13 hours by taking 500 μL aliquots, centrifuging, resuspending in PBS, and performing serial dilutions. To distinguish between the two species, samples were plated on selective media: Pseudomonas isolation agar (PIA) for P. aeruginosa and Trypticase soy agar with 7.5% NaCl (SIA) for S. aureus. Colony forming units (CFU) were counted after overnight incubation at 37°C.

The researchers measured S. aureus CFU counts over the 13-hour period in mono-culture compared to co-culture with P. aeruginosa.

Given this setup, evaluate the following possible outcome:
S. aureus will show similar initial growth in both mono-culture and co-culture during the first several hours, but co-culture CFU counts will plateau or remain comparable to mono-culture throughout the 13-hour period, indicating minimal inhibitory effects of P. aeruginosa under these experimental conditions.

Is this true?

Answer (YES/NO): NO